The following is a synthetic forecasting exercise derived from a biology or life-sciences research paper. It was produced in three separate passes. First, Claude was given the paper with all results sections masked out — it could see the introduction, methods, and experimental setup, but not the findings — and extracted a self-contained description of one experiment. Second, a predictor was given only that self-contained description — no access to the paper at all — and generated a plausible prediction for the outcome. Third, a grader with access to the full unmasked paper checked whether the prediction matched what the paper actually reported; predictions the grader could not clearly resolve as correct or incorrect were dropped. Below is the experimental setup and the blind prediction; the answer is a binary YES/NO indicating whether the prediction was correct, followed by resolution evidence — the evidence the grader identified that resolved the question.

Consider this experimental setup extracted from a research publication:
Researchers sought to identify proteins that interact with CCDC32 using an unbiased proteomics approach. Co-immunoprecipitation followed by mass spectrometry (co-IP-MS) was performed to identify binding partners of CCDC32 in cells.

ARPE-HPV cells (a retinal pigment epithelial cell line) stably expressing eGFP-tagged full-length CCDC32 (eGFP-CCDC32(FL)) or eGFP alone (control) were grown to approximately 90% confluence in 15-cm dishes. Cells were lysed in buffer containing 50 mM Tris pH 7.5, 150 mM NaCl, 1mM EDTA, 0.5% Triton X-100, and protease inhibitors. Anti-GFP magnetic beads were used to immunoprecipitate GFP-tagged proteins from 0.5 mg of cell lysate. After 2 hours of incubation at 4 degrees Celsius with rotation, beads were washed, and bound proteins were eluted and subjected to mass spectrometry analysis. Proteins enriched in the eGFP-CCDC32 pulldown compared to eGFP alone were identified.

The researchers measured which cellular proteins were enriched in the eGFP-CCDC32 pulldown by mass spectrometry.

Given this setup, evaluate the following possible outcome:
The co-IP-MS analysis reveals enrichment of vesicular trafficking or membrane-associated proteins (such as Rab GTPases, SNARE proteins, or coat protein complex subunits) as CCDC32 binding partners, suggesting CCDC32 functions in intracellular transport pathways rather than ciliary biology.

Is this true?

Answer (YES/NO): NO